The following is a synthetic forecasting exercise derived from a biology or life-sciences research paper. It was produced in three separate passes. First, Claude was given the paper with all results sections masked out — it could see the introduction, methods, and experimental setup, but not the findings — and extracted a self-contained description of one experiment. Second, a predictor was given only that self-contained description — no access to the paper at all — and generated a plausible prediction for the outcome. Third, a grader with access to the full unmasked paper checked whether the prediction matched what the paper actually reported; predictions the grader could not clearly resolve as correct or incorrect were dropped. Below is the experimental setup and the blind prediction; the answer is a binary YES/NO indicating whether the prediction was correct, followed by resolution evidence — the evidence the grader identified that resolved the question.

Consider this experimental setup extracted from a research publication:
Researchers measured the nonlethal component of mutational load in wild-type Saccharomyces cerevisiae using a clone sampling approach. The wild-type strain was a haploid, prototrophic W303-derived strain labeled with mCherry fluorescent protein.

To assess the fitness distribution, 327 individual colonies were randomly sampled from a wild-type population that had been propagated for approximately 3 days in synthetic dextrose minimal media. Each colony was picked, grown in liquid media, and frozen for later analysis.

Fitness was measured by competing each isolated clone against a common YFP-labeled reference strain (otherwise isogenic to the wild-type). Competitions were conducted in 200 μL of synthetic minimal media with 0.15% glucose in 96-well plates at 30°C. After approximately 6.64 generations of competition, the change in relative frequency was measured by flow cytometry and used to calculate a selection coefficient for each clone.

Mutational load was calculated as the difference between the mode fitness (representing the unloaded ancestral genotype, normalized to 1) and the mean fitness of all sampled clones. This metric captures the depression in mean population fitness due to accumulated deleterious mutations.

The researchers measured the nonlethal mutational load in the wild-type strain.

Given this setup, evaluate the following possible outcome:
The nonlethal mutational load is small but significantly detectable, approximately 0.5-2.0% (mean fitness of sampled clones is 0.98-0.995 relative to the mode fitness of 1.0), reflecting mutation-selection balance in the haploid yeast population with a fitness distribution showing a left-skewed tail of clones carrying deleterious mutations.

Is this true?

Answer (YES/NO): NO